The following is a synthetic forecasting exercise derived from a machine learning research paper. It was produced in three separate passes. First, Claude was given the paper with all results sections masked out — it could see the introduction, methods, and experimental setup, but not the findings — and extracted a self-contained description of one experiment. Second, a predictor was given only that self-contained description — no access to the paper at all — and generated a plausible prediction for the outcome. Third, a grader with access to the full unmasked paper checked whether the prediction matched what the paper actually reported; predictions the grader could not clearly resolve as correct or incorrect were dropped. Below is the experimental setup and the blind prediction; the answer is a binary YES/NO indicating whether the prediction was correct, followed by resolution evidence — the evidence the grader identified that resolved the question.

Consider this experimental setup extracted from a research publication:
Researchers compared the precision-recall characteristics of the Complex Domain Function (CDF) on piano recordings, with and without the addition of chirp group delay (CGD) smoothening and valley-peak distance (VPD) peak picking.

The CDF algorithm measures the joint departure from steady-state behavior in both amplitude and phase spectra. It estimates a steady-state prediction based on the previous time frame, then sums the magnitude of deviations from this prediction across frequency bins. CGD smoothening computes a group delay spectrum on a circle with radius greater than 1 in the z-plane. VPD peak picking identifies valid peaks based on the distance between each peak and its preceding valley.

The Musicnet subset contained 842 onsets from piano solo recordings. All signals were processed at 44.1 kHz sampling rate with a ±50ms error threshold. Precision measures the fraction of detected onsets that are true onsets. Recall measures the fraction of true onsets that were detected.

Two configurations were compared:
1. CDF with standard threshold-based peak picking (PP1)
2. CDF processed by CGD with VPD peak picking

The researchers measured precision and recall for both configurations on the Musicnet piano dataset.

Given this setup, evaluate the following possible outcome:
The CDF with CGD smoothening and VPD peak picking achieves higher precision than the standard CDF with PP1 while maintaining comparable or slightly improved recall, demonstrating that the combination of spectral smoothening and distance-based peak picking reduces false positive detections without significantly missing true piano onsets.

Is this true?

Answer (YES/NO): NO